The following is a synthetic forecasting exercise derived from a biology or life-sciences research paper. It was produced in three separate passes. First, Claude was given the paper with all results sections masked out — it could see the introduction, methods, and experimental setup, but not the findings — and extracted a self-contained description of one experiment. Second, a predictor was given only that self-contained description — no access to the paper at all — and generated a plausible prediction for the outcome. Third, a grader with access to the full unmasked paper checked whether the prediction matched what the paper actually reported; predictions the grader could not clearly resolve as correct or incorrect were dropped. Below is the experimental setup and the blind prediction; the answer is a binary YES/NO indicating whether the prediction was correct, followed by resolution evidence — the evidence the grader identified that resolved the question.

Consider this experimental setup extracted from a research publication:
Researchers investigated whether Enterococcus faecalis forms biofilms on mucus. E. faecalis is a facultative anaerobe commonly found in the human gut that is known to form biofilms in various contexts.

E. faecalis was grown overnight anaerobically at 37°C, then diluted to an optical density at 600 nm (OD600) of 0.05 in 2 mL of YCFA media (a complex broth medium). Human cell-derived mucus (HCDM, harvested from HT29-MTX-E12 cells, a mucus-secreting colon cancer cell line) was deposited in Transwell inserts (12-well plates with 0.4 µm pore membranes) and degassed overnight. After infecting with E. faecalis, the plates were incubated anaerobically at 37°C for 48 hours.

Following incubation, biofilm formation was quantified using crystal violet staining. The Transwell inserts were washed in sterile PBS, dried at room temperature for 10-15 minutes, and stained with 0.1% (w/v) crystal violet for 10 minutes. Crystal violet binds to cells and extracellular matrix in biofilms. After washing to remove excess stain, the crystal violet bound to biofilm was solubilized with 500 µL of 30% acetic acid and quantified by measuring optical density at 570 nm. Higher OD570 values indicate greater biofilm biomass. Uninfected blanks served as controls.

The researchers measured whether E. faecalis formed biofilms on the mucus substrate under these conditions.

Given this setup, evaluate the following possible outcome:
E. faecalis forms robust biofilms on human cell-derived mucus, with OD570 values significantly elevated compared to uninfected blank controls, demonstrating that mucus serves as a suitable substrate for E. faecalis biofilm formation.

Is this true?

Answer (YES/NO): NO